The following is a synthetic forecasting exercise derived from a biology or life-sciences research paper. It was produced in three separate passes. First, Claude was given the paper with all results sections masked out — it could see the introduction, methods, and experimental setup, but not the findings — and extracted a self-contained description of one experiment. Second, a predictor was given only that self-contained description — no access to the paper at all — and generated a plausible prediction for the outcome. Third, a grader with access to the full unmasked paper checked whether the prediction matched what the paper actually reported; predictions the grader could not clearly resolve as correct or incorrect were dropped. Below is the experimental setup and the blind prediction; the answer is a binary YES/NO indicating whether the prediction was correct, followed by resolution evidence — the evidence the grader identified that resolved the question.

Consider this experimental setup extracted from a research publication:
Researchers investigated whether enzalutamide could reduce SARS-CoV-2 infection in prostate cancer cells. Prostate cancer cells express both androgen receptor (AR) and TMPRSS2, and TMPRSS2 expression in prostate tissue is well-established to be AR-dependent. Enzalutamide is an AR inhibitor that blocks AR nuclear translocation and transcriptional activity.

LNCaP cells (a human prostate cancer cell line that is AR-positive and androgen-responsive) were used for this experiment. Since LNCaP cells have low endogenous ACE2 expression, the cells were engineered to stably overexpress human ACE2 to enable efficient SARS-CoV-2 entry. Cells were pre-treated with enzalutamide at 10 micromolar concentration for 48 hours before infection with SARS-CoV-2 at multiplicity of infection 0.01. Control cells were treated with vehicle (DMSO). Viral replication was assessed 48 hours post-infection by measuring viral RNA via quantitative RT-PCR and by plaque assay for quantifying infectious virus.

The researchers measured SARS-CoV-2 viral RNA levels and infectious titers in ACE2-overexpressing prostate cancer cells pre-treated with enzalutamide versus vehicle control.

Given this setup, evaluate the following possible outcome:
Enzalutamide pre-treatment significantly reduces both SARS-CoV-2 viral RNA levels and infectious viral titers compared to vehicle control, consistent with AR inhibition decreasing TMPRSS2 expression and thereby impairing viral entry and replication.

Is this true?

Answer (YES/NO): YES